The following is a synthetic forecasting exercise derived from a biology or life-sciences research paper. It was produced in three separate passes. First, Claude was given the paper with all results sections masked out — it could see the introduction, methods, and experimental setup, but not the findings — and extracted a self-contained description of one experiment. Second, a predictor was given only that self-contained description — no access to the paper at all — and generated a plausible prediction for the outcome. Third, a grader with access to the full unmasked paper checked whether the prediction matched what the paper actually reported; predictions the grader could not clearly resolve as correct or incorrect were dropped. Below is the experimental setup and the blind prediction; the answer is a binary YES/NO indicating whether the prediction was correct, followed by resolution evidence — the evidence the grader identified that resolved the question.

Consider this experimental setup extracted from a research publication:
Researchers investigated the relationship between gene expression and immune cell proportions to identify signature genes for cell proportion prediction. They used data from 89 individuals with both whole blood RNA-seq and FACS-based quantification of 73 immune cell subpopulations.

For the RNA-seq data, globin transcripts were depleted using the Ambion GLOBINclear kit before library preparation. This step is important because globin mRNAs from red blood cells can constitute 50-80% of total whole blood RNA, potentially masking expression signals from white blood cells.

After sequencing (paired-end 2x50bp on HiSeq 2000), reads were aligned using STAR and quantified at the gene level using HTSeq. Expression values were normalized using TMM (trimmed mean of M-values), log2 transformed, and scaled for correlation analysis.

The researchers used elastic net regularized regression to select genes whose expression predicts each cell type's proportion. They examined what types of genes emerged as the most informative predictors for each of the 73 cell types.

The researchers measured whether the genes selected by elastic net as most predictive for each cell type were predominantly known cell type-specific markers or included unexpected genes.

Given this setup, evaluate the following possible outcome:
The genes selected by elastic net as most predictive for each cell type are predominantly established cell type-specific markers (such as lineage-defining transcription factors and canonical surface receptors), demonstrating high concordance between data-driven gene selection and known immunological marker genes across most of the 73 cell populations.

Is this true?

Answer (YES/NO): NO